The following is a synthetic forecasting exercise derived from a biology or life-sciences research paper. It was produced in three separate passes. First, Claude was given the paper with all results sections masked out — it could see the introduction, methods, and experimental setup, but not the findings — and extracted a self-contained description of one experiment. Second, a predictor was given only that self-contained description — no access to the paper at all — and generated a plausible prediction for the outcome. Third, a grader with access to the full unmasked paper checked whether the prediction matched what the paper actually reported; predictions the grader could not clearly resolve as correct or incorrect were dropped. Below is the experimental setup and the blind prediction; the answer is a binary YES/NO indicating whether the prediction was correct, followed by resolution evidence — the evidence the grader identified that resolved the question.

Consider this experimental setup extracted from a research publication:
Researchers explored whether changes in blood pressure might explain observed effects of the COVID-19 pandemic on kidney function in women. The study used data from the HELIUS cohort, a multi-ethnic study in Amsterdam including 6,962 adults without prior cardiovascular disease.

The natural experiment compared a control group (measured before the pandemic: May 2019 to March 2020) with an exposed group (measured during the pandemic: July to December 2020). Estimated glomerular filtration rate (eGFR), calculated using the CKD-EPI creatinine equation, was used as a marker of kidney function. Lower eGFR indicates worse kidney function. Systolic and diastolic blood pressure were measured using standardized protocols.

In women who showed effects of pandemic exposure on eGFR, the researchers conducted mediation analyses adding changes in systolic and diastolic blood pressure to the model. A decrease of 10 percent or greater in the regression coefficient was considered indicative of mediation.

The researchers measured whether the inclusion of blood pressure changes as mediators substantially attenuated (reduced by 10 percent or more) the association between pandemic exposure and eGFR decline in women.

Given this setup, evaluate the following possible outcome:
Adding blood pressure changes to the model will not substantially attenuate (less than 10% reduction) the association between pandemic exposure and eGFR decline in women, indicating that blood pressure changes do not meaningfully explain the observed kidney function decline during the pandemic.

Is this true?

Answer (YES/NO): YES